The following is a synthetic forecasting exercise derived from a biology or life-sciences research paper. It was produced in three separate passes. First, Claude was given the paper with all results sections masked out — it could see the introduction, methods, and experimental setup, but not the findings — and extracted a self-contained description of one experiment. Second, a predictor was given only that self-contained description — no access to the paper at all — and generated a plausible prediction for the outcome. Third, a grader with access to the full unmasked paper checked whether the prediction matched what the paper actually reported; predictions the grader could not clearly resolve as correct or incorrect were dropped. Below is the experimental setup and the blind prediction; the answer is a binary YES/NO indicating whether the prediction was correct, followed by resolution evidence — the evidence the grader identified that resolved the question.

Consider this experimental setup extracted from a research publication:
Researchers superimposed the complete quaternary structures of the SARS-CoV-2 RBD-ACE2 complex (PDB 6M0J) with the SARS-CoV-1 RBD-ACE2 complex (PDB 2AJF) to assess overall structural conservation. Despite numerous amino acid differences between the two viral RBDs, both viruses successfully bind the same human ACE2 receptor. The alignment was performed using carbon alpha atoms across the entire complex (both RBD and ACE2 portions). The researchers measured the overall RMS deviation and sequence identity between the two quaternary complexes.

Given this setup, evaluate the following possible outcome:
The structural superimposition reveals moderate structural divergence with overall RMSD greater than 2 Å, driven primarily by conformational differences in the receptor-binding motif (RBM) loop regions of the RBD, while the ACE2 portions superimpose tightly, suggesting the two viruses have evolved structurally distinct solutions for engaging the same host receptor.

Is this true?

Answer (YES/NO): NO